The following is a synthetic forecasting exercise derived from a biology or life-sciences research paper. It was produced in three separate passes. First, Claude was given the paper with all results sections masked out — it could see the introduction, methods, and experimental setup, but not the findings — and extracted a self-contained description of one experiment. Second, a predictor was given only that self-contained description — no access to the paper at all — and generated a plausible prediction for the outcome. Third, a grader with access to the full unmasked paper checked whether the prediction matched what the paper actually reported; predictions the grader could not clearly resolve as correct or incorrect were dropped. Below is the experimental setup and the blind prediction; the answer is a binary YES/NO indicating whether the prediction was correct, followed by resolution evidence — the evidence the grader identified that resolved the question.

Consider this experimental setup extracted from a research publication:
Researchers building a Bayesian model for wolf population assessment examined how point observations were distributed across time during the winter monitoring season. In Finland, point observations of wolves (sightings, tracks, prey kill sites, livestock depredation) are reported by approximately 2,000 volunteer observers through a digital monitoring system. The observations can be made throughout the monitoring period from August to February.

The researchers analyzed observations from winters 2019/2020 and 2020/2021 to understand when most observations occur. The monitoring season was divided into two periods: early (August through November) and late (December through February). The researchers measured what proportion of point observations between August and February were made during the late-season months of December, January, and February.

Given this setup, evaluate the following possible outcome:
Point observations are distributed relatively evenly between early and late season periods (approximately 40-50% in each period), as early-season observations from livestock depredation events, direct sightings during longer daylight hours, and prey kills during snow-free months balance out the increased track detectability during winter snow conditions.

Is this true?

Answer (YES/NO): NO